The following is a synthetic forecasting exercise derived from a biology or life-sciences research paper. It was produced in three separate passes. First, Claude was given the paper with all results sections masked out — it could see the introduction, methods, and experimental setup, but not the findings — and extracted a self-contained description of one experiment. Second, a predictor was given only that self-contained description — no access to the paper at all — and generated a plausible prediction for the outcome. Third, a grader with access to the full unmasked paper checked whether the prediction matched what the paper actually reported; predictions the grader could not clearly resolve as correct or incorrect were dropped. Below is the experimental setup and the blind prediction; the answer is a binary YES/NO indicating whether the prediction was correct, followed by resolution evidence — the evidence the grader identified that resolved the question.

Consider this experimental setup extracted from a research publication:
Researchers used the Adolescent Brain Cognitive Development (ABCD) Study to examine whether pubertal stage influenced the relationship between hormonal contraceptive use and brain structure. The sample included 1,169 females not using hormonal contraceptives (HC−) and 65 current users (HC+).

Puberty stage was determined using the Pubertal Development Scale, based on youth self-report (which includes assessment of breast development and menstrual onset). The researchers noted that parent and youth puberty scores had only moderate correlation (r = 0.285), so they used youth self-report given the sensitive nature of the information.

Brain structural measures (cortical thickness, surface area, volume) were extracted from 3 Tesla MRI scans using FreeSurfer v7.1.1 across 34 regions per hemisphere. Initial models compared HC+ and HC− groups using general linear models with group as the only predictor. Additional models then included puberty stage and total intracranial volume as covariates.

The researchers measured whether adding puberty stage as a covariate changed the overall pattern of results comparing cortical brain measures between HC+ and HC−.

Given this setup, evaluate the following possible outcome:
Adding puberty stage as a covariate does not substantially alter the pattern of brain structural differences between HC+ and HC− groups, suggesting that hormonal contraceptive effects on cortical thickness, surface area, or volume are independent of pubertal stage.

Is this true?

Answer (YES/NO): YES